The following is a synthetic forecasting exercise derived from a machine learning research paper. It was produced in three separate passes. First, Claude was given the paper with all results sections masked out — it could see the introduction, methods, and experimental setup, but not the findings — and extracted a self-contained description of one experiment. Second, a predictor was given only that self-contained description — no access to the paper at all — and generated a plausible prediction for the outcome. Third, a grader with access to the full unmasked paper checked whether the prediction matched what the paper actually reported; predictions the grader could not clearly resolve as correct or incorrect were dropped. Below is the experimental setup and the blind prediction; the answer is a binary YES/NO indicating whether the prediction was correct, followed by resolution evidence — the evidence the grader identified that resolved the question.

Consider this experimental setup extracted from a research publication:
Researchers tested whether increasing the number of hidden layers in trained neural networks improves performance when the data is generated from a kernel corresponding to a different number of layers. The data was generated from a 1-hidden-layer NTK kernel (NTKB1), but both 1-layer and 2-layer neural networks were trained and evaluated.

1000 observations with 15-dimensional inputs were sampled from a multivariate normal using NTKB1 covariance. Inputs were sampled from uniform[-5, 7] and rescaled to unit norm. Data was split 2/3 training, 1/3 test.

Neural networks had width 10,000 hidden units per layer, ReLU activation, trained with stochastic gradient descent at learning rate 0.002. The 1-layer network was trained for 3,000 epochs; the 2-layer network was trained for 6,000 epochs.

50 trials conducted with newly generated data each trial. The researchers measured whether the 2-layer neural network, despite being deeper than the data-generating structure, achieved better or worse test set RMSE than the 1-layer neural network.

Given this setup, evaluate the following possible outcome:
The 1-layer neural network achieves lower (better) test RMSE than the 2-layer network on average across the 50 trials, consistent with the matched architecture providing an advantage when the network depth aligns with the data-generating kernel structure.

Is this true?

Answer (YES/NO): NO